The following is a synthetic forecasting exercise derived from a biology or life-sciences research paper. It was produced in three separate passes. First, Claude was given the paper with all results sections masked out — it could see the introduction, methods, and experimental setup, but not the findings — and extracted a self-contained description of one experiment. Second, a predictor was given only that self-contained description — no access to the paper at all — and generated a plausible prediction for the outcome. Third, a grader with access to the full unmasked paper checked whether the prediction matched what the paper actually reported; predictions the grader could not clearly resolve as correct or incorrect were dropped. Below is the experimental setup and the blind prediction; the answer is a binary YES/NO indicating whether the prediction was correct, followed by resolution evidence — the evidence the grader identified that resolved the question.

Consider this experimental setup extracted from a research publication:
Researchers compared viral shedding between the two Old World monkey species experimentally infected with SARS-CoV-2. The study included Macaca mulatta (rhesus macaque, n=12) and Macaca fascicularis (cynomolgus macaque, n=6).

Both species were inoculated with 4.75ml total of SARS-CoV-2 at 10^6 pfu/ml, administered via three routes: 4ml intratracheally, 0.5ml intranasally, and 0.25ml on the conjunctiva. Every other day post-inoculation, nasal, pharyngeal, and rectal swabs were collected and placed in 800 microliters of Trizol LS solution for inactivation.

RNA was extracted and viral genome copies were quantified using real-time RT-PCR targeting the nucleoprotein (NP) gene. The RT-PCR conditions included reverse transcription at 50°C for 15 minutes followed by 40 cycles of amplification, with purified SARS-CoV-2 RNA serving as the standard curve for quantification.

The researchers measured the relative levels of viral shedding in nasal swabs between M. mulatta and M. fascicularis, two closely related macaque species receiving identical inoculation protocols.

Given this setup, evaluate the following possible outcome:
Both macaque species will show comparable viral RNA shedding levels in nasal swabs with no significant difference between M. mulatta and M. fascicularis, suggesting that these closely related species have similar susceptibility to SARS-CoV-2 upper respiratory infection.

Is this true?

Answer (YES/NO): NO